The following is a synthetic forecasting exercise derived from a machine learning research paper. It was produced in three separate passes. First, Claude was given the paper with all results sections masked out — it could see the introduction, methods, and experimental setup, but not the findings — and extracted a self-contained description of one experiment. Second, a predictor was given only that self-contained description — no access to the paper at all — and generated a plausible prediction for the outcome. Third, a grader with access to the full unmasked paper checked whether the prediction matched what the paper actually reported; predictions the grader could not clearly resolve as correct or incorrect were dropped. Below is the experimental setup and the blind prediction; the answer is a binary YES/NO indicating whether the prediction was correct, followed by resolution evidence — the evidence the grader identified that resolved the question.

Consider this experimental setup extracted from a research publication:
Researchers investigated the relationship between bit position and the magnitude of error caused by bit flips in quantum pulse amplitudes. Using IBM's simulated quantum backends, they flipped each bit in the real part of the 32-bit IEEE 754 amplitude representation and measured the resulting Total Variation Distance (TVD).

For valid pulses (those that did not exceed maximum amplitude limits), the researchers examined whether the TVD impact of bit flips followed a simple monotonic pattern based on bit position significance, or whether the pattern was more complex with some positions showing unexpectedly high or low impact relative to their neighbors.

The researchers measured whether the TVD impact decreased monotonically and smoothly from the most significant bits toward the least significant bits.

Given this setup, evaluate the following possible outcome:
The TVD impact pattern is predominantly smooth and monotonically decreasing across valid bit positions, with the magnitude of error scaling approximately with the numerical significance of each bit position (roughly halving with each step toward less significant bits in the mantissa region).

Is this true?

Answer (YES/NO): NO